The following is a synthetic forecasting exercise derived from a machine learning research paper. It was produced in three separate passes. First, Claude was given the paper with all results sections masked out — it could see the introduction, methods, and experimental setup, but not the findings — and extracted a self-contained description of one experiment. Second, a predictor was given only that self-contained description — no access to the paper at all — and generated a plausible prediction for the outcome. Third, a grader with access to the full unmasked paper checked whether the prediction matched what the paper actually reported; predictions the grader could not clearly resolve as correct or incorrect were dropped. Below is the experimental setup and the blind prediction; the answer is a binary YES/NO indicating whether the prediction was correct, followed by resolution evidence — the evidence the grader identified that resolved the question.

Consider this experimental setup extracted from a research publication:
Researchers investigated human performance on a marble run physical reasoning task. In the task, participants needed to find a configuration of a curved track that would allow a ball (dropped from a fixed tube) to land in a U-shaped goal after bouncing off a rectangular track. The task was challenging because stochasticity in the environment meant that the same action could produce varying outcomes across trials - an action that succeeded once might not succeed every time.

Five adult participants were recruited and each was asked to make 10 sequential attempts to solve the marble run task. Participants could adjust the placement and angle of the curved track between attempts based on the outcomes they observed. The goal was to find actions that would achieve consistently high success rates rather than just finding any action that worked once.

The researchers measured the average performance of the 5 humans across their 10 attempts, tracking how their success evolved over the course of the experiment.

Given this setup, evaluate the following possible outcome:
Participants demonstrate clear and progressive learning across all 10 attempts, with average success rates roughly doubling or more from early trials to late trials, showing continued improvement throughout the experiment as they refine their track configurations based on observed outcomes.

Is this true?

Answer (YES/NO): NO